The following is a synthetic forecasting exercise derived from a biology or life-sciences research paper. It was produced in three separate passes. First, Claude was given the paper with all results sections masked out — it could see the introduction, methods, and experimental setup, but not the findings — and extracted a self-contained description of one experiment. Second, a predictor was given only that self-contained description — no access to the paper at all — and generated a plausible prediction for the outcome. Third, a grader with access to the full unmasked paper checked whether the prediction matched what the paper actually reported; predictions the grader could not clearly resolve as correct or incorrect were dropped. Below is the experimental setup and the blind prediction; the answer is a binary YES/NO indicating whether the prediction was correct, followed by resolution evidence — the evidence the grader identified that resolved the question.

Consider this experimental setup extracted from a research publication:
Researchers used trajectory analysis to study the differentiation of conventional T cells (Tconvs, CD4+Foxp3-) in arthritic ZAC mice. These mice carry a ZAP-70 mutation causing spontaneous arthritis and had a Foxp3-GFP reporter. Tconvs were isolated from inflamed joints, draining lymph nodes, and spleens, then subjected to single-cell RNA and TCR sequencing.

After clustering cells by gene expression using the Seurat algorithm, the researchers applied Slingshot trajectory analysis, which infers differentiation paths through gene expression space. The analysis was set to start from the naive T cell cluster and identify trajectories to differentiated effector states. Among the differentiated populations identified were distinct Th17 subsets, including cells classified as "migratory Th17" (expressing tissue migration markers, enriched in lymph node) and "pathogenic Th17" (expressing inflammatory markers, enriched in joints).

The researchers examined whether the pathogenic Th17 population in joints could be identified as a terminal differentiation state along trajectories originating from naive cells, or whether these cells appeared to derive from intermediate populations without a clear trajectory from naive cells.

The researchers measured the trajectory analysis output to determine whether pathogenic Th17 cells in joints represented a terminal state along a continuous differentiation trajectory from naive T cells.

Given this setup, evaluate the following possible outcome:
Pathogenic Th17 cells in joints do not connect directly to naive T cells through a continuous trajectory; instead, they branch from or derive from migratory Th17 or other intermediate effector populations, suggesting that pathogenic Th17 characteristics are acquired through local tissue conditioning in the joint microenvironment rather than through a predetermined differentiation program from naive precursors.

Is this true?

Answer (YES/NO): NO